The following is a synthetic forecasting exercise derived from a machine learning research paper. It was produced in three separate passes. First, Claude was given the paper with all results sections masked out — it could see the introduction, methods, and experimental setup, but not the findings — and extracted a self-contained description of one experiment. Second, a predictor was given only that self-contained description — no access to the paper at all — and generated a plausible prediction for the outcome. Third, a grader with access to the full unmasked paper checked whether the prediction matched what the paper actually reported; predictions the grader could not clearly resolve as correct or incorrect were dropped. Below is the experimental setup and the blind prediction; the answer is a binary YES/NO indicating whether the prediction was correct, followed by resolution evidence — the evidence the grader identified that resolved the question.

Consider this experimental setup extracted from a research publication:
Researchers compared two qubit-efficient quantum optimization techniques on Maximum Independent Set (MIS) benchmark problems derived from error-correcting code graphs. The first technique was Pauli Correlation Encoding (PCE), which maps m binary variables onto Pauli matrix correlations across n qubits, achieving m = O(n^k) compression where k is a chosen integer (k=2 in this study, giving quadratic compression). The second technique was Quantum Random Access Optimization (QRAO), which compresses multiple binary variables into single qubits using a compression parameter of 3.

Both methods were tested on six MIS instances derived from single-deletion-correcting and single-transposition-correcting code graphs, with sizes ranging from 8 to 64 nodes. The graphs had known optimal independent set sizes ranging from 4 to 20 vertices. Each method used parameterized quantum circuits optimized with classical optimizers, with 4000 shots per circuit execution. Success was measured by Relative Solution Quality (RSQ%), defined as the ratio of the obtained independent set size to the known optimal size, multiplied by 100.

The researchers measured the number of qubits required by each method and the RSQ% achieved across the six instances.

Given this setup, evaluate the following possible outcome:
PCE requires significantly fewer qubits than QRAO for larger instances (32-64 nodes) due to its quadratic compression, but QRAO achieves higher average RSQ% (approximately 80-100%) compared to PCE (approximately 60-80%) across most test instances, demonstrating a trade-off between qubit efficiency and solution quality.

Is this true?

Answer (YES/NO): NO